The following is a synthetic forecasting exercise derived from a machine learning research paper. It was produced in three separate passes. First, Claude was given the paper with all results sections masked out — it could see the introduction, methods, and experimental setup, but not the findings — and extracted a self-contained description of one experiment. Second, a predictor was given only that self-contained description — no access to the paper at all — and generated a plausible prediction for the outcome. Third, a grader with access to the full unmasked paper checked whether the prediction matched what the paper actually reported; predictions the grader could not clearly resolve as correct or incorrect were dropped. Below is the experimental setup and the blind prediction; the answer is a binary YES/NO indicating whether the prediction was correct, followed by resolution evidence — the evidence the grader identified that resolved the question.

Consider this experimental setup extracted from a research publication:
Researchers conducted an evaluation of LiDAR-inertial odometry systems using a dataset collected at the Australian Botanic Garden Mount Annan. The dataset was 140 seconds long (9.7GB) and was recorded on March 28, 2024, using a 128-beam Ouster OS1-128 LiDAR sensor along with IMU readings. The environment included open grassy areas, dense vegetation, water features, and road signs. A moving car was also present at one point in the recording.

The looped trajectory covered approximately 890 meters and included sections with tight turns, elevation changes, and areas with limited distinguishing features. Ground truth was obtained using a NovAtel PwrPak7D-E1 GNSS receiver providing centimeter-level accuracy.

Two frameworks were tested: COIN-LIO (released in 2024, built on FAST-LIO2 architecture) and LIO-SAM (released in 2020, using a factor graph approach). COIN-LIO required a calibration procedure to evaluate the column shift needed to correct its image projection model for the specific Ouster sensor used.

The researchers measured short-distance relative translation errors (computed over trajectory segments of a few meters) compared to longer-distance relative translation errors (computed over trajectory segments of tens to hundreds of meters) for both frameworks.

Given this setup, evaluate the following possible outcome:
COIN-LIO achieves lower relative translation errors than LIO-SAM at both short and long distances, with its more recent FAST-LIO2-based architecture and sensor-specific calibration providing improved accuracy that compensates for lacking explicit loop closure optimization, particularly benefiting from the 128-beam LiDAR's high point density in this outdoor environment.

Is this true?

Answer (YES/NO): YES